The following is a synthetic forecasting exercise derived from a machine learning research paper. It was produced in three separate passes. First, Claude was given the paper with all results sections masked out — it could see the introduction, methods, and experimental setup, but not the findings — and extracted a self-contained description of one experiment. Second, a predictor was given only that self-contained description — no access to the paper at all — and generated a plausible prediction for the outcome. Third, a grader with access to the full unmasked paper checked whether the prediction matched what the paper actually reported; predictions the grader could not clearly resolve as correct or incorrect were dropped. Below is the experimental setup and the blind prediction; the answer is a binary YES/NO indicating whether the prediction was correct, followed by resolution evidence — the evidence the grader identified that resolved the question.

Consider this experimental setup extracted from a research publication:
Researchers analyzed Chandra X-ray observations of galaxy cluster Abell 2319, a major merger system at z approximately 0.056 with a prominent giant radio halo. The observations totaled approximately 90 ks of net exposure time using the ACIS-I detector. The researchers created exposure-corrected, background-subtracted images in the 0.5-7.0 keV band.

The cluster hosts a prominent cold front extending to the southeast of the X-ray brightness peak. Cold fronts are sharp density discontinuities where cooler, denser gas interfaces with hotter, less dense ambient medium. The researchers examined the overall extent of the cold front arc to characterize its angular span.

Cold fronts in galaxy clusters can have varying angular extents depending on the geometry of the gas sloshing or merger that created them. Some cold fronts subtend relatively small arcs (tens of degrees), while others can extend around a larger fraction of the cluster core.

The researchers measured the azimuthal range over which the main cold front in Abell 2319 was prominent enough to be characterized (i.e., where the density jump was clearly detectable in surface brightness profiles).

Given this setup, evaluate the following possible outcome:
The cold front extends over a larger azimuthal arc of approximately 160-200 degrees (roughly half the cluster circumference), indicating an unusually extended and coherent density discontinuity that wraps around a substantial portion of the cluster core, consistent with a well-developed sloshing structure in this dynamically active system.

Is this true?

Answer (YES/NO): NO